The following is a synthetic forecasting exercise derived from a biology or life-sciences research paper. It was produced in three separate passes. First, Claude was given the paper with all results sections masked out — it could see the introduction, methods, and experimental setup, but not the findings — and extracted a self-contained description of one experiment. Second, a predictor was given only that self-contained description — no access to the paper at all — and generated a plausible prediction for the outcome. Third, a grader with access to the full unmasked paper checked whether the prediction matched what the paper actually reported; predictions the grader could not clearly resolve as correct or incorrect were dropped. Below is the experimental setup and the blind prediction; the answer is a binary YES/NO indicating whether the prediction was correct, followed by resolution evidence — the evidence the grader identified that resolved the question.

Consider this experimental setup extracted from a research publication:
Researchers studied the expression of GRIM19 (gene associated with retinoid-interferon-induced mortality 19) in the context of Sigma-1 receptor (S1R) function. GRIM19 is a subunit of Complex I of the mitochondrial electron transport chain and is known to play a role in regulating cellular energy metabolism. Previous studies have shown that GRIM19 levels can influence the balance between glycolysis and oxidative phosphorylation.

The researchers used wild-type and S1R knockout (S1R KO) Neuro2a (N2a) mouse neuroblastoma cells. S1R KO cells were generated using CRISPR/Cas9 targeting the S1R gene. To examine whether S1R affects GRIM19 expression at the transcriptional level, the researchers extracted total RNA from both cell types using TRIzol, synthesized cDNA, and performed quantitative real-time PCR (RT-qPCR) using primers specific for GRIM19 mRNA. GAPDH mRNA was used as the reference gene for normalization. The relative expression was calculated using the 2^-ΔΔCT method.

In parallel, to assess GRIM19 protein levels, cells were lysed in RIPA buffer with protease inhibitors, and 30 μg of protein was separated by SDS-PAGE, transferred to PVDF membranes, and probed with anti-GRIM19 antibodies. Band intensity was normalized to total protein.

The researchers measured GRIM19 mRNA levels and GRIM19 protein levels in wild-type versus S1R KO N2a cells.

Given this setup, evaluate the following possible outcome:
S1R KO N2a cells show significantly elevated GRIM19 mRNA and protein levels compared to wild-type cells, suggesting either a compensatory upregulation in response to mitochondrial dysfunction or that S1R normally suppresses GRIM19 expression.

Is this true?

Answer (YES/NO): NO